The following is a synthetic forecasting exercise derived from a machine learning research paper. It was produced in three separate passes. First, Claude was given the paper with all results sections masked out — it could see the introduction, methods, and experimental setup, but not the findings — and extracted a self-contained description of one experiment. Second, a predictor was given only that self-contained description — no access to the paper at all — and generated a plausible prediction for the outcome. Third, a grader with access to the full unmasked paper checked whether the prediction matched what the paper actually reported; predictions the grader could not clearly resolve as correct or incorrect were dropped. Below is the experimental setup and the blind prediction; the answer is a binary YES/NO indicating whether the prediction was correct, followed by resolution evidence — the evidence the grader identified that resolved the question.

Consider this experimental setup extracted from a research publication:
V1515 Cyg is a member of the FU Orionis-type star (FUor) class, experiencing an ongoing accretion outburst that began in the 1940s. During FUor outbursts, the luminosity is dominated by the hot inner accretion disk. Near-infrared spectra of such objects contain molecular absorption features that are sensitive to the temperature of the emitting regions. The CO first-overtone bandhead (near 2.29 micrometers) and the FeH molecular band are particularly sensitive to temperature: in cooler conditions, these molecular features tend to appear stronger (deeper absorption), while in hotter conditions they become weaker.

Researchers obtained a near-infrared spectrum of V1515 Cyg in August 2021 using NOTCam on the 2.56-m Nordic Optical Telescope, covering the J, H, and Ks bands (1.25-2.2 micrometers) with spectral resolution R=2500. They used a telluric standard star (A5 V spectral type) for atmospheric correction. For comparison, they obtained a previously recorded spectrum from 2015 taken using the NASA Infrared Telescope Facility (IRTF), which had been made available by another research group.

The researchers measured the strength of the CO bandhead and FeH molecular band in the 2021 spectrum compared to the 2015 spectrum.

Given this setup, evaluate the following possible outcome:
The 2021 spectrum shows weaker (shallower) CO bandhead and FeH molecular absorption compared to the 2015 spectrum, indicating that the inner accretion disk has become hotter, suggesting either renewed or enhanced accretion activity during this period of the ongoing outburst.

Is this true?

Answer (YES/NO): NO